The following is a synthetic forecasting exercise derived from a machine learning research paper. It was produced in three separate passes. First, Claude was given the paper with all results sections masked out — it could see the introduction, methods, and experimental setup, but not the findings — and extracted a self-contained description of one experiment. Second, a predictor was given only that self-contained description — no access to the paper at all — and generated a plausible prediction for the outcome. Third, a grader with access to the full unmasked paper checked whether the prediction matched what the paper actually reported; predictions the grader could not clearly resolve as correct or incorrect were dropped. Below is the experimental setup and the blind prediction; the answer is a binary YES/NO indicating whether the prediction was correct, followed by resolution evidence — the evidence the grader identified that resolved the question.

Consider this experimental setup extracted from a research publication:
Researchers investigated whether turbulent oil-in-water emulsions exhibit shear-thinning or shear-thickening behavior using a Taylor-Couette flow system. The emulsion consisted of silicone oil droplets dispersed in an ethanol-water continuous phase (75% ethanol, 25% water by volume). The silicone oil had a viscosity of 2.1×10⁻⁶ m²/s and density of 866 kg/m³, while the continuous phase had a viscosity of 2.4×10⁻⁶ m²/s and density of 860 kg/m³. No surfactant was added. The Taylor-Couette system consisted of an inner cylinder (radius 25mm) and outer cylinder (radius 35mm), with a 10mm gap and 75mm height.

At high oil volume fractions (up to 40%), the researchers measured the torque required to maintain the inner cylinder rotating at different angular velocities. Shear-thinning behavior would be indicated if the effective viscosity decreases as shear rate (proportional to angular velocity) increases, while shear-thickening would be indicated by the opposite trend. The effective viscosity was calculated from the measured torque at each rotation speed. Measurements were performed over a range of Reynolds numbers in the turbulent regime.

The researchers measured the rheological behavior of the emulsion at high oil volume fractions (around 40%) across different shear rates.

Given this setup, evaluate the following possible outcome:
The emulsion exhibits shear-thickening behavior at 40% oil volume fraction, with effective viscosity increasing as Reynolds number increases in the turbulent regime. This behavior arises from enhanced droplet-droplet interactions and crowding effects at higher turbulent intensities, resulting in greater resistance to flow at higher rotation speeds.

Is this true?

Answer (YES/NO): NO